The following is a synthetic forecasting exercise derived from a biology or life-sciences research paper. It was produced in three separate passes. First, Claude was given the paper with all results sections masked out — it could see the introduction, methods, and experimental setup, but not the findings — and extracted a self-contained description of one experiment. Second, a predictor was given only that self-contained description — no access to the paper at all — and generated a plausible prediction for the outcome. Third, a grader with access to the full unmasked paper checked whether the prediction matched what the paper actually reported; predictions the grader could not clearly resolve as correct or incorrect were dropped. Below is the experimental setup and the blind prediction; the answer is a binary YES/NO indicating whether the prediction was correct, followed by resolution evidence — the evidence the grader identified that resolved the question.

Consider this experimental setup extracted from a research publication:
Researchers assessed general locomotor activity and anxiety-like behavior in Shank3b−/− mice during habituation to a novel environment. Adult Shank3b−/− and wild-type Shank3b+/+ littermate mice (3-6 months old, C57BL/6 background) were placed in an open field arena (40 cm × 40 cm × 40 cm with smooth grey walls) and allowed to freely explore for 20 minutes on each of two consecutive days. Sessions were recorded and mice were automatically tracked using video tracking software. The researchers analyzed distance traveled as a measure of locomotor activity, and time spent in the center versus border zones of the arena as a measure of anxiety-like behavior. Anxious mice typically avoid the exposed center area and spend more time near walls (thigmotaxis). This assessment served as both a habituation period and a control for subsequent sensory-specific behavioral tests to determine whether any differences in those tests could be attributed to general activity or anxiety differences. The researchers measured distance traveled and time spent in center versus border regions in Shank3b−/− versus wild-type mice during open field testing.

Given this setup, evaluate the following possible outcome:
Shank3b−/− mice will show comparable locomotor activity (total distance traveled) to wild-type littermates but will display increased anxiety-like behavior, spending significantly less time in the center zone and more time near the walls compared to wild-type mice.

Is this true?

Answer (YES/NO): NO